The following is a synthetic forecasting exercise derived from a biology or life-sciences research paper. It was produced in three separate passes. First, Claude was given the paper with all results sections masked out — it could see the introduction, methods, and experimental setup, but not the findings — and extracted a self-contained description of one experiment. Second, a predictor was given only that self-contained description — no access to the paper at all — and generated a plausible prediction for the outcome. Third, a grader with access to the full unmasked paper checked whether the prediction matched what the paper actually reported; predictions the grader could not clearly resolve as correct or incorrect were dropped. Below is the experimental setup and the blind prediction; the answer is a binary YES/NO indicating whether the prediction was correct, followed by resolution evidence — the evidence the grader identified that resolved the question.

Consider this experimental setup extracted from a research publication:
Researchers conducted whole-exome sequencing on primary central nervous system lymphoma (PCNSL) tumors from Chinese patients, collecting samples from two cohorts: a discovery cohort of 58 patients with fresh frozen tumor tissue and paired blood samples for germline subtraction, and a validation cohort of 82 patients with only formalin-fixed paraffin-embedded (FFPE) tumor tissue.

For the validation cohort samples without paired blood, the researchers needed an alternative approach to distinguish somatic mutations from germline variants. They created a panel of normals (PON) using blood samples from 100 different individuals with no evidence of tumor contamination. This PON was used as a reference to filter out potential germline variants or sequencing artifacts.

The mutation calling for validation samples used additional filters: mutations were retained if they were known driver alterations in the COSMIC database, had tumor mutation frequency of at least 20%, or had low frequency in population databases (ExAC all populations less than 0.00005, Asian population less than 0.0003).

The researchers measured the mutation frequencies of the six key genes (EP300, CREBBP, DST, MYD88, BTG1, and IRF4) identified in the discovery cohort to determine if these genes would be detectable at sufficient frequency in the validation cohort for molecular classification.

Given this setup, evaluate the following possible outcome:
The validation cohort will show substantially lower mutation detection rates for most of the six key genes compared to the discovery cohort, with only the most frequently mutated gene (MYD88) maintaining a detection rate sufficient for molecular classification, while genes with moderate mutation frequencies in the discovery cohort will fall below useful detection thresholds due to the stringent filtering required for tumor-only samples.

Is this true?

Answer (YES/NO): NO